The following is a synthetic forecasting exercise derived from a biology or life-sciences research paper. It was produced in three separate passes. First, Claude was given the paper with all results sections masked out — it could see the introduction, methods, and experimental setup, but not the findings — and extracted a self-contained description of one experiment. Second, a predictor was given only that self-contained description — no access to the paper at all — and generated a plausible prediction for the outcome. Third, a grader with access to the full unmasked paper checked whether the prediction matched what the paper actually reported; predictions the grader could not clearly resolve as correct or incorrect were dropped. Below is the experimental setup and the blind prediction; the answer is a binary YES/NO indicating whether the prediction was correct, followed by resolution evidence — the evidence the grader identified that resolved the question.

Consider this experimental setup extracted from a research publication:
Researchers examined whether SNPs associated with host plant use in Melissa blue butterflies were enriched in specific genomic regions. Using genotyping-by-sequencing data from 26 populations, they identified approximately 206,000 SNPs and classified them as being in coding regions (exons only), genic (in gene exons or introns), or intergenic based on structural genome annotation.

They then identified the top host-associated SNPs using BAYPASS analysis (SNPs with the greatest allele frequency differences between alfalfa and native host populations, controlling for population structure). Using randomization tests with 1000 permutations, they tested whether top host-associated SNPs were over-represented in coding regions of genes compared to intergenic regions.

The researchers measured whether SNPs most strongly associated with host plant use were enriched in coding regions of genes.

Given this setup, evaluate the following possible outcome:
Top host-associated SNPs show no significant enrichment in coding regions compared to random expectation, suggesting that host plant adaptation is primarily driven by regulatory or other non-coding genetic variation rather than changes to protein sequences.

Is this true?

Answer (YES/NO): NO